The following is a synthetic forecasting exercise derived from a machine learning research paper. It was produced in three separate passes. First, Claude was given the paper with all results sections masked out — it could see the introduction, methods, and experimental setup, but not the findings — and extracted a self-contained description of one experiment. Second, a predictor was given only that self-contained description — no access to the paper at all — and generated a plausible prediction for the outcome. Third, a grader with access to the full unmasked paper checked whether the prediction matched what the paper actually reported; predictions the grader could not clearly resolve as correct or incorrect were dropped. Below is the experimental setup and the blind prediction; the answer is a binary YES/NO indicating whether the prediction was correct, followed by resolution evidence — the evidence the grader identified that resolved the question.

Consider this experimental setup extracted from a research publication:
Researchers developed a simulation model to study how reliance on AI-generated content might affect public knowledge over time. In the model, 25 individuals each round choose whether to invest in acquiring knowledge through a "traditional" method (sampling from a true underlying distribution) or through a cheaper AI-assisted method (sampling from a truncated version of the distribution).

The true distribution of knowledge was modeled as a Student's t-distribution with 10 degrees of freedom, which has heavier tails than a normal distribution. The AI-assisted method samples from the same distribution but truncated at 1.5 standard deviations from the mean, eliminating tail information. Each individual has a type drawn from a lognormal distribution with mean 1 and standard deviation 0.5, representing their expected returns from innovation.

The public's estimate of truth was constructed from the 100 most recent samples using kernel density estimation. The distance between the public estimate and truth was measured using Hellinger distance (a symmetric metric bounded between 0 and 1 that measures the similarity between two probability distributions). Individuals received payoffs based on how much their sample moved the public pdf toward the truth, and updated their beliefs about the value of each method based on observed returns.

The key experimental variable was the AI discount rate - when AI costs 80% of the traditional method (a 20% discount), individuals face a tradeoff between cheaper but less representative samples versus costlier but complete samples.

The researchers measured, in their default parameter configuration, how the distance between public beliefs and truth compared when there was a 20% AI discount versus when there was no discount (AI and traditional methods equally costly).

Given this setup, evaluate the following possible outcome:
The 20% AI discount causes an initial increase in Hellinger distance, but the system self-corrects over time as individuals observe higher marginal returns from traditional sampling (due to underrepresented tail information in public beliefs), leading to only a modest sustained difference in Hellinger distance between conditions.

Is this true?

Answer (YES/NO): NO